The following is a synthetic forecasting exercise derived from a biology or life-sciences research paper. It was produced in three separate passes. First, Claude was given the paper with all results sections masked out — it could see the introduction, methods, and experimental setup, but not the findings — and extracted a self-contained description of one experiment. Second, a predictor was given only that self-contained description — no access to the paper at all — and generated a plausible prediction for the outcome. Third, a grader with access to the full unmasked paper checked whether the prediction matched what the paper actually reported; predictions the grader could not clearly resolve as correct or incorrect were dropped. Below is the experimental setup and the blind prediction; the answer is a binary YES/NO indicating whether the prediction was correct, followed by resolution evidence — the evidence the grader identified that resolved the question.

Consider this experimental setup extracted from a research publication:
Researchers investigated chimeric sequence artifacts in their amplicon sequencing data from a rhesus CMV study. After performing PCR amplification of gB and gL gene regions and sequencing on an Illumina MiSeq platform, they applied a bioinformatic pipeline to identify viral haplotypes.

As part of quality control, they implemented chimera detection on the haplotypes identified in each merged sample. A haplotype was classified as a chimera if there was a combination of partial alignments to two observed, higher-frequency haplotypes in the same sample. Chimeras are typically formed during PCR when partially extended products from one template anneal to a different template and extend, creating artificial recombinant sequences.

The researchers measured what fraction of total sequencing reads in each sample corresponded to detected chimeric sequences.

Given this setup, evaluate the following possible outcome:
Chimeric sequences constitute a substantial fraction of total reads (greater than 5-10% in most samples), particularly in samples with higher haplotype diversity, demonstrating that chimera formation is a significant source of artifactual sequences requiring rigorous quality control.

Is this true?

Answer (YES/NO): NO